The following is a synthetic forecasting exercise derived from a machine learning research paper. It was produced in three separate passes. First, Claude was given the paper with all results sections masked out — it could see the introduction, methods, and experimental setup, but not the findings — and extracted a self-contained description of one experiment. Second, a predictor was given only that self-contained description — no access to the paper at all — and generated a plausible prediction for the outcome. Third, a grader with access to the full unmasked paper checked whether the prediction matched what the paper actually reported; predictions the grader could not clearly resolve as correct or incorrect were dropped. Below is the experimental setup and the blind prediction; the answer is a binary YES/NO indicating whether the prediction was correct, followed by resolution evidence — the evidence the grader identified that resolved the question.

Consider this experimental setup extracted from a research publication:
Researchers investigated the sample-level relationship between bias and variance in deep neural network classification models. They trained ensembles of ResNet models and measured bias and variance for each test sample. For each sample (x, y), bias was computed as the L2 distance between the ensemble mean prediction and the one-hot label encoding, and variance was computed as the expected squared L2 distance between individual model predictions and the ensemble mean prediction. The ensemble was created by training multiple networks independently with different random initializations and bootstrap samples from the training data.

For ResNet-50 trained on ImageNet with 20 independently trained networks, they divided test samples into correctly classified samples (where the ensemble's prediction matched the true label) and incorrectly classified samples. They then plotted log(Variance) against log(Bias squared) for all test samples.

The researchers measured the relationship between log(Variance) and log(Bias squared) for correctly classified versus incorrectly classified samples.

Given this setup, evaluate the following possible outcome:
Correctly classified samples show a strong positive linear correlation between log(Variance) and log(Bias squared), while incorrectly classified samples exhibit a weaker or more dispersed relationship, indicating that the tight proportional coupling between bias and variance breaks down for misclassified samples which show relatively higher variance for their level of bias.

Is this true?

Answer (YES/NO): NO